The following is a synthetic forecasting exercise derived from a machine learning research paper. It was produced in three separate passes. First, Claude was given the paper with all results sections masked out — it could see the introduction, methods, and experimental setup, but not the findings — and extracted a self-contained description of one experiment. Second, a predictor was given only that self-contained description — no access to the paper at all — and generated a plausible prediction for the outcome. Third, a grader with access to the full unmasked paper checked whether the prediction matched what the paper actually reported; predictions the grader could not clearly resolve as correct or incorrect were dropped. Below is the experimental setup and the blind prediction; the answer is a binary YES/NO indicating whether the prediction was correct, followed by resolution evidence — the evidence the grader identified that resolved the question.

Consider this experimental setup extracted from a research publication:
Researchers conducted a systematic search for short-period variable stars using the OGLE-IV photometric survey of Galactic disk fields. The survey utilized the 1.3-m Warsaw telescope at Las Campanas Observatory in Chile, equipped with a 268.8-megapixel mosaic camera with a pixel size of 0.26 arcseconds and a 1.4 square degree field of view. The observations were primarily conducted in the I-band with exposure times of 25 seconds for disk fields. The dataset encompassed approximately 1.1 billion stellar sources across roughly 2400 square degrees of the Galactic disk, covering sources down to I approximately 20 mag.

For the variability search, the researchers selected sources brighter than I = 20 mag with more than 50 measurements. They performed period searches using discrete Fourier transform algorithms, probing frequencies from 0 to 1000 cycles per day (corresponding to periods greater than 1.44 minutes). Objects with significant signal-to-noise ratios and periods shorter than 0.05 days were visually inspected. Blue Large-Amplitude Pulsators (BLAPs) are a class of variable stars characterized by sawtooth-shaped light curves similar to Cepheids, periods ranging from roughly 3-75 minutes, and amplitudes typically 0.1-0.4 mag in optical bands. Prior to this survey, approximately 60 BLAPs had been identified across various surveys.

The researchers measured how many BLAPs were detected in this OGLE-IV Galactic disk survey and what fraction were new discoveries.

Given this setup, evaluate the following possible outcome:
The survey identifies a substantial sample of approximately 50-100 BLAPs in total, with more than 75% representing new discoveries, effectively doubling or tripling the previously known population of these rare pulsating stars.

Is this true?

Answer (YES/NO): NO